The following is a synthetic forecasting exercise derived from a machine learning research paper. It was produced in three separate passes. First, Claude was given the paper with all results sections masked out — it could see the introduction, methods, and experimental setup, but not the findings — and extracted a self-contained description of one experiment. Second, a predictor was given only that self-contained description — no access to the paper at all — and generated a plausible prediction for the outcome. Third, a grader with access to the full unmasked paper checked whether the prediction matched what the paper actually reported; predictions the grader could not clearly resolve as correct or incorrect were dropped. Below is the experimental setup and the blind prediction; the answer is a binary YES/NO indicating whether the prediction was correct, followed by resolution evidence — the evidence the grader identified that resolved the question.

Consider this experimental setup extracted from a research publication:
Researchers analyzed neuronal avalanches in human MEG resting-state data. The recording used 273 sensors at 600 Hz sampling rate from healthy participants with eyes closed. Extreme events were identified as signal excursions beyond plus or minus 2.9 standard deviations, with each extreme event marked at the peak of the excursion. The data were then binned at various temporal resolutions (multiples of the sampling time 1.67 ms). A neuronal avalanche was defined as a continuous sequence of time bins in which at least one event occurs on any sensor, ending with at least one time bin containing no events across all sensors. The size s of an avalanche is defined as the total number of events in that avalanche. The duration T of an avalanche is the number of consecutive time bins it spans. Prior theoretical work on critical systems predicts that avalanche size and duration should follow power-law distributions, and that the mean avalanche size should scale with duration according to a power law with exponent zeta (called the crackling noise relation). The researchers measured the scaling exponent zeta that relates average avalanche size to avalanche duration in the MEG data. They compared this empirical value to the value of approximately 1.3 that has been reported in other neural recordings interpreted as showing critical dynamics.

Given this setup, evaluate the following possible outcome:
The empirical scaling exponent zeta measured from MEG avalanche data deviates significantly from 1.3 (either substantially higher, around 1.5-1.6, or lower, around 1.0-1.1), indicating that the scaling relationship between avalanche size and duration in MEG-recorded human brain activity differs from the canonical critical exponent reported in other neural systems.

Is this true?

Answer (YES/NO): NO